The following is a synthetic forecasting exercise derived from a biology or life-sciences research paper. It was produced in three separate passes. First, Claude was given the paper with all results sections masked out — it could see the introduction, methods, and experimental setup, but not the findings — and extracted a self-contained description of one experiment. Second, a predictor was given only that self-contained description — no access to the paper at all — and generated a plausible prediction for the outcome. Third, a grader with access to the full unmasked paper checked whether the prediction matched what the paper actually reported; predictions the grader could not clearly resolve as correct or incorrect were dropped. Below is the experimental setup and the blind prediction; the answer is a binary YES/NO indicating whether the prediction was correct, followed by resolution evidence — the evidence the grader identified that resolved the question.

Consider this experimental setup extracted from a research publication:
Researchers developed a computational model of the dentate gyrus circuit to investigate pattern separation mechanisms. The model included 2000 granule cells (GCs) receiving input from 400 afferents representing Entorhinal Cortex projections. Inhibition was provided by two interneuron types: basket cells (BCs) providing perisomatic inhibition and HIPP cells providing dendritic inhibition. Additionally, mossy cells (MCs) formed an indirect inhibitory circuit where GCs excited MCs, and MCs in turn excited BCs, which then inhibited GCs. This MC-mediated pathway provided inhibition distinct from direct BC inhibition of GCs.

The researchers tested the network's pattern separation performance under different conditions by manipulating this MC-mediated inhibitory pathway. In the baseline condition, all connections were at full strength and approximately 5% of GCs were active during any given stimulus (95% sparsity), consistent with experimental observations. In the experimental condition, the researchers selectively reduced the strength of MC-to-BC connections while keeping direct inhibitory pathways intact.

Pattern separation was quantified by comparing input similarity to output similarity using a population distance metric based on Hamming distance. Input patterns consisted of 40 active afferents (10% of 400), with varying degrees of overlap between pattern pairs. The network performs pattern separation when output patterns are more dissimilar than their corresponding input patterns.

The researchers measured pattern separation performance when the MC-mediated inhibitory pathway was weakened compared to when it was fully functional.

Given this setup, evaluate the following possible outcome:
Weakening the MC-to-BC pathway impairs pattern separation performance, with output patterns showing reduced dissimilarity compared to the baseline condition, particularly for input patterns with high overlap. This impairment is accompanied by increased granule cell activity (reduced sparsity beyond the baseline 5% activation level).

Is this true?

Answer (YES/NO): NO